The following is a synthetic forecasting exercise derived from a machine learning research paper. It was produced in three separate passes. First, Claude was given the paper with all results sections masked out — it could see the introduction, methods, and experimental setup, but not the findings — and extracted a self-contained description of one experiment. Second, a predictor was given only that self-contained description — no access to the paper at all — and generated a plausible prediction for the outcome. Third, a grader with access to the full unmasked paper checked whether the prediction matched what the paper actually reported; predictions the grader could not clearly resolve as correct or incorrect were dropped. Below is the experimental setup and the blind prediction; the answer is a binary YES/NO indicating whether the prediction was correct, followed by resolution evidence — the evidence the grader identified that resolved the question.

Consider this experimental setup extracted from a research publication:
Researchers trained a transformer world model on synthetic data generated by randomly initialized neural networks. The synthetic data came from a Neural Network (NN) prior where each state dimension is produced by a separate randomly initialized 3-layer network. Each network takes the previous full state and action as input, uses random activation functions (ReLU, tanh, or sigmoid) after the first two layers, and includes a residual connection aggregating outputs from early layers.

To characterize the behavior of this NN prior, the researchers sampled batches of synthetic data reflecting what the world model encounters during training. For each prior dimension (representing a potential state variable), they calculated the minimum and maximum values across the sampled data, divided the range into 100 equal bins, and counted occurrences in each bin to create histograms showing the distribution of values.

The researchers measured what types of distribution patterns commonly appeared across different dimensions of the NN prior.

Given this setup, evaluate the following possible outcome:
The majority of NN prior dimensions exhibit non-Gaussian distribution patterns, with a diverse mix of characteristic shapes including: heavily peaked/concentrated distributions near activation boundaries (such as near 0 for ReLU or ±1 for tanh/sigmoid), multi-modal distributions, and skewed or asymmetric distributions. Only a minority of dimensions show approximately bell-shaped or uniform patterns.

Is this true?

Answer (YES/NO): NO